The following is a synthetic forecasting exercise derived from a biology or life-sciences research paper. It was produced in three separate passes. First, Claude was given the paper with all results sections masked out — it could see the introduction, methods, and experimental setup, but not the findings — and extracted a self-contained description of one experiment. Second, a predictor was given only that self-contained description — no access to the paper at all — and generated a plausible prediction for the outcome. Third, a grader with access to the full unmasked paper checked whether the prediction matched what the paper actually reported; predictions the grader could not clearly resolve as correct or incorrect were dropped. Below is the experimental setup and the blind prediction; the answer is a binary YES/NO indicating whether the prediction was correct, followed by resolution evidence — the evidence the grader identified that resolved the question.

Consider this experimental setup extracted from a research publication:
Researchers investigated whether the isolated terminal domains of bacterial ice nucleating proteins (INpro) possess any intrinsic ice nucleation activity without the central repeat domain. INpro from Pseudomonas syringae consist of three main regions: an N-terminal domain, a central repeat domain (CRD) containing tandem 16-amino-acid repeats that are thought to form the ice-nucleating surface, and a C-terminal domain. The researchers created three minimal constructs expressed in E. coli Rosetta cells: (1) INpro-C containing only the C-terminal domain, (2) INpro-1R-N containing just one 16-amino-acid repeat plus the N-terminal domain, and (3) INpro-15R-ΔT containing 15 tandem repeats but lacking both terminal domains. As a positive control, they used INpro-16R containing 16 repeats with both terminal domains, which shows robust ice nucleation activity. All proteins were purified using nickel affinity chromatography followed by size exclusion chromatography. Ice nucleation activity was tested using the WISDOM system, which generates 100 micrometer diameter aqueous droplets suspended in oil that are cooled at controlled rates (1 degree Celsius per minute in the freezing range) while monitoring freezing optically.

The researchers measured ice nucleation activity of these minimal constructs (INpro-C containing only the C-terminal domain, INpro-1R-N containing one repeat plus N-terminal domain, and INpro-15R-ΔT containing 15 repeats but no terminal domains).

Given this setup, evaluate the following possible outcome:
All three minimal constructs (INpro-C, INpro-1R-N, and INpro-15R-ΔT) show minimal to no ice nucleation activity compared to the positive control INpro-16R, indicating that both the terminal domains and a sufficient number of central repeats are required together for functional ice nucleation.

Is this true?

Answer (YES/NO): NO